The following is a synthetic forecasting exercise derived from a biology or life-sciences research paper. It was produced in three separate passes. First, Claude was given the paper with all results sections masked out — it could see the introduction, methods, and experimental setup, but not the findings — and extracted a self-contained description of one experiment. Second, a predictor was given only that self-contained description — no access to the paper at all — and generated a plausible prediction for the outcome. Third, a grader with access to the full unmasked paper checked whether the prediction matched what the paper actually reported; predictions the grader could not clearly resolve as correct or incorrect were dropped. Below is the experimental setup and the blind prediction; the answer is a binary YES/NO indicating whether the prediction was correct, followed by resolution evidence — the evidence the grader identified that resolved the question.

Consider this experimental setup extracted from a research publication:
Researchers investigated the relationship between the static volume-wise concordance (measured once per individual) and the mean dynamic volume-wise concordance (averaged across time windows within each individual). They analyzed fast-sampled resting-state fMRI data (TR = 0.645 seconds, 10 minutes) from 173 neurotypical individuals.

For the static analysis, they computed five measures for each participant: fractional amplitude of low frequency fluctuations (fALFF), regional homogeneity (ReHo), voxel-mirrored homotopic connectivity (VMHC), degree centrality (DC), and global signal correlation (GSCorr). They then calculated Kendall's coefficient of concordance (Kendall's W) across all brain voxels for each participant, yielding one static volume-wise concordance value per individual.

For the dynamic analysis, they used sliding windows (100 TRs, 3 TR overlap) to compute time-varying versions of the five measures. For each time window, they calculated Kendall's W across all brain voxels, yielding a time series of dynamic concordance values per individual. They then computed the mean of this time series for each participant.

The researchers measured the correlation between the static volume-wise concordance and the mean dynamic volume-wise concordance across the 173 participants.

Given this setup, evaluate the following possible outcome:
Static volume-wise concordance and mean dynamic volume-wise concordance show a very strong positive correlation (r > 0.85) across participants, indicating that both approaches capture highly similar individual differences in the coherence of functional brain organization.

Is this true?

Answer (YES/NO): YES